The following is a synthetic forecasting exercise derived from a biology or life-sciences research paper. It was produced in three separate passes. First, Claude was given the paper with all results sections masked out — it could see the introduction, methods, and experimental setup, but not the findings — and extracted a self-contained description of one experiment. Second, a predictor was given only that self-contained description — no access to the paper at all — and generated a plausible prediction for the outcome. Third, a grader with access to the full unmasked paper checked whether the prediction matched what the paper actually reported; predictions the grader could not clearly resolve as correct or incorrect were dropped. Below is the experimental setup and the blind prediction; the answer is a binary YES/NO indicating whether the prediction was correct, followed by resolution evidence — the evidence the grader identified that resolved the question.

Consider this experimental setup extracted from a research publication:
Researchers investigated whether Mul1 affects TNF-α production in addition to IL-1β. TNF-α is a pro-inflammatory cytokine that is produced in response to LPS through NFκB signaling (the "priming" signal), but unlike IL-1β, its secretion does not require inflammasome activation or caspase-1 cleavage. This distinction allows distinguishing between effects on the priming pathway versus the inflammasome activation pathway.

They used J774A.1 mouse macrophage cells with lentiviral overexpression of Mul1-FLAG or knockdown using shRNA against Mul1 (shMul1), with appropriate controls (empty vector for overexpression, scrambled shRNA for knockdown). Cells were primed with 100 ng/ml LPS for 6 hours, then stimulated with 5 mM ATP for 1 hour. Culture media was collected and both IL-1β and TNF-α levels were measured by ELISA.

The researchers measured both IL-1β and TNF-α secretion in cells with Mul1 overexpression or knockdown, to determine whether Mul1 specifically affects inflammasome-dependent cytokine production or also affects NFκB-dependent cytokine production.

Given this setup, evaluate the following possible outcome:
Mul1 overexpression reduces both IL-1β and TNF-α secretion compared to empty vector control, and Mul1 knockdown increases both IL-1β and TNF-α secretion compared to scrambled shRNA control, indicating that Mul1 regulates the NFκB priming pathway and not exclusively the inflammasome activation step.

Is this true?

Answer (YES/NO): NO